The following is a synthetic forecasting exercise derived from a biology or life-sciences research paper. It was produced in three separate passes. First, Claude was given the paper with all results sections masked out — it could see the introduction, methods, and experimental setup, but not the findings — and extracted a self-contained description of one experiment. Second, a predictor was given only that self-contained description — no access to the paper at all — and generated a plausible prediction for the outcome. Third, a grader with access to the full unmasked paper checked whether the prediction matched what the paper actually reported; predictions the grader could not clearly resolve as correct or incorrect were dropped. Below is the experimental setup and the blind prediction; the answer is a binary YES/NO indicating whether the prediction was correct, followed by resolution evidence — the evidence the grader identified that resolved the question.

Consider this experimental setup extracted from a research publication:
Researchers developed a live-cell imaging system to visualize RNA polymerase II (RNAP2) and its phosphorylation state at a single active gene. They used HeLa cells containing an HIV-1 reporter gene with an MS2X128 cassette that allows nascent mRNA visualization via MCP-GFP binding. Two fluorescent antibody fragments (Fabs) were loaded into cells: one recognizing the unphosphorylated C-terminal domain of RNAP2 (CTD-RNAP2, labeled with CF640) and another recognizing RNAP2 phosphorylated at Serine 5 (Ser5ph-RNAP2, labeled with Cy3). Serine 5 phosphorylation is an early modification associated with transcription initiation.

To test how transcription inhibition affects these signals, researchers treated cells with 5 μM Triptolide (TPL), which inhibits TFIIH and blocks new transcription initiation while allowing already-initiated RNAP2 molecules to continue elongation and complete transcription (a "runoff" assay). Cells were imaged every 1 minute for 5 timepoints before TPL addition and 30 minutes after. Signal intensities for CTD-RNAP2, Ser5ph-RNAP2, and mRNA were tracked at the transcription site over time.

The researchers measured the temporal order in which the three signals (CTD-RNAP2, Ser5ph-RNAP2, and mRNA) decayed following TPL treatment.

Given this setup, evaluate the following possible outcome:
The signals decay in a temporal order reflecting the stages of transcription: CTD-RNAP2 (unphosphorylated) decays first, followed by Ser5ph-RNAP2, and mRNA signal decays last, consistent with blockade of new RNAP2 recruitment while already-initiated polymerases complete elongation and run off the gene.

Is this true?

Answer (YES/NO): YES